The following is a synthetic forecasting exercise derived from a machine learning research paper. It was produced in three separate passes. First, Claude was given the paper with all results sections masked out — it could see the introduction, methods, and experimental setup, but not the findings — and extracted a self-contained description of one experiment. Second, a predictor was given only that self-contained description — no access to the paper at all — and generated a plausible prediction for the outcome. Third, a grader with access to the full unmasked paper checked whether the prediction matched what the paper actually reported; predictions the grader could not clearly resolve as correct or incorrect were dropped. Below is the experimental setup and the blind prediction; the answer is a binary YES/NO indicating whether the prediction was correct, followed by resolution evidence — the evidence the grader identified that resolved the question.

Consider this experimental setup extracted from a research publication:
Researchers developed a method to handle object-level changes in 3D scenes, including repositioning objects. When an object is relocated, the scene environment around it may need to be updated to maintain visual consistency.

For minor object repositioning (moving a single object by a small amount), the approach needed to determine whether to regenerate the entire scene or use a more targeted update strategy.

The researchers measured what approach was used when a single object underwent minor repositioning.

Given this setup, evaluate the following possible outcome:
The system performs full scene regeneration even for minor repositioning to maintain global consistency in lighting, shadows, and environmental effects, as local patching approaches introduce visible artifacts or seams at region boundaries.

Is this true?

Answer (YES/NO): NO